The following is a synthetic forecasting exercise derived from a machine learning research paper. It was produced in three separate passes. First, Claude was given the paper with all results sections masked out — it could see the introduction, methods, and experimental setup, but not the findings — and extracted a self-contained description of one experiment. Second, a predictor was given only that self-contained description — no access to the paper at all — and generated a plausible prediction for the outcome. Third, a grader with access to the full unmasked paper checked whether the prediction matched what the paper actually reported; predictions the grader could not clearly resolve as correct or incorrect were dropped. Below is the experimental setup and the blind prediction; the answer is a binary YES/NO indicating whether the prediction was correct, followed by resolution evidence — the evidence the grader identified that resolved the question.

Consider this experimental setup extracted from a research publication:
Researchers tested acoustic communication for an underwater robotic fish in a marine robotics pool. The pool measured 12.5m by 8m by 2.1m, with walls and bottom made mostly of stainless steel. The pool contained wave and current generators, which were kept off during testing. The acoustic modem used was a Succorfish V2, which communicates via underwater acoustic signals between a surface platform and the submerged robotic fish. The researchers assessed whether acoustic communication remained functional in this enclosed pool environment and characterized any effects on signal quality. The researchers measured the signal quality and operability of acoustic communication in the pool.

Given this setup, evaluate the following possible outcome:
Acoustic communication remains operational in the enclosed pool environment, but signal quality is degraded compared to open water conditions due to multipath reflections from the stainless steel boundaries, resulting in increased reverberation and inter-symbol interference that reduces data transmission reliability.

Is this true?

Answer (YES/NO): YES